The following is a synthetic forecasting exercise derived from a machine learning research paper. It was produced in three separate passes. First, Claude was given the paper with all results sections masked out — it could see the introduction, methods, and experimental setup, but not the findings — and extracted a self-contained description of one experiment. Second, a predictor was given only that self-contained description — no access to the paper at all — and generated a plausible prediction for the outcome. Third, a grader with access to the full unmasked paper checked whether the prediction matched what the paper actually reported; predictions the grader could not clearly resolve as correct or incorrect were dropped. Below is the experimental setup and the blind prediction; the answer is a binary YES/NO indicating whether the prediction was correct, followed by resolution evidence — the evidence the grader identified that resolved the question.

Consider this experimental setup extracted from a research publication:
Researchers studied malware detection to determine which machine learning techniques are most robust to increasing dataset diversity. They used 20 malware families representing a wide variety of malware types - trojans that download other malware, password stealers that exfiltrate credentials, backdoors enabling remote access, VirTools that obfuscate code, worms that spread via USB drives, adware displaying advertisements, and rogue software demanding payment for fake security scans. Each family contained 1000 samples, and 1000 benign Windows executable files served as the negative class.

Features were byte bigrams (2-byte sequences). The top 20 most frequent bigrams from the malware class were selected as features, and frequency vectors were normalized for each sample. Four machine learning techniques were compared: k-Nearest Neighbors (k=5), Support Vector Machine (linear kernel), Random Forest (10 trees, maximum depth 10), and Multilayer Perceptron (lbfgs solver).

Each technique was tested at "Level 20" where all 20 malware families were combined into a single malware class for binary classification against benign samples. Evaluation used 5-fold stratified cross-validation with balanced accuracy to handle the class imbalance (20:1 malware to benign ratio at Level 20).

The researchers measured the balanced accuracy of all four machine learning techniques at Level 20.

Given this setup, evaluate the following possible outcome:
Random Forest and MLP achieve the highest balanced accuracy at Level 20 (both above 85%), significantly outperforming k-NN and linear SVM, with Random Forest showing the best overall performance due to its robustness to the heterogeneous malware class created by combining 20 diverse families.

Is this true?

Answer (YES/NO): NO